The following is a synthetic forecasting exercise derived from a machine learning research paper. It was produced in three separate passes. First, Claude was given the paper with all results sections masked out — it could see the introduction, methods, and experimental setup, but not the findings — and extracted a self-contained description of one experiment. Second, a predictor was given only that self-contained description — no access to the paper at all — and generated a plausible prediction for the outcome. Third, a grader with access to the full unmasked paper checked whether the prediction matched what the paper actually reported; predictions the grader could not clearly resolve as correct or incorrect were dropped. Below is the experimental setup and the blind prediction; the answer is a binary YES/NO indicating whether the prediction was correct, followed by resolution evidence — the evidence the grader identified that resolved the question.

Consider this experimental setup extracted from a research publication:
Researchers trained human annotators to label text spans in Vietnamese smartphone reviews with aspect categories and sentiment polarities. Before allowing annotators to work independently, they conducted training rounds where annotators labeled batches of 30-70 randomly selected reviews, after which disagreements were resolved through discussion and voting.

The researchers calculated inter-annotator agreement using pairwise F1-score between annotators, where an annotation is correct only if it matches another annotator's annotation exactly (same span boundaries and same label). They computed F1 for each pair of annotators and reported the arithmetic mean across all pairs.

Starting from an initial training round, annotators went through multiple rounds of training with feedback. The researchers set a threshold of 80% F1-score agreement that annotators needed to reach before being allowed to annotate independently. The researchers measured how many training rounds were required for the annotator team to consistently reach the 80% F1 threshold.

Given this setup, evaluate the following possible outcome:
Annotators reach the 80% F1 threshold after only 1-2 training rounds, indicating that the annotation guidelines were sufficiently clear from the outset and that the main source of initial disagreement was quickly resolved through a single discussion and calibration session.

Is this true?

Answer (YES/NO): NO